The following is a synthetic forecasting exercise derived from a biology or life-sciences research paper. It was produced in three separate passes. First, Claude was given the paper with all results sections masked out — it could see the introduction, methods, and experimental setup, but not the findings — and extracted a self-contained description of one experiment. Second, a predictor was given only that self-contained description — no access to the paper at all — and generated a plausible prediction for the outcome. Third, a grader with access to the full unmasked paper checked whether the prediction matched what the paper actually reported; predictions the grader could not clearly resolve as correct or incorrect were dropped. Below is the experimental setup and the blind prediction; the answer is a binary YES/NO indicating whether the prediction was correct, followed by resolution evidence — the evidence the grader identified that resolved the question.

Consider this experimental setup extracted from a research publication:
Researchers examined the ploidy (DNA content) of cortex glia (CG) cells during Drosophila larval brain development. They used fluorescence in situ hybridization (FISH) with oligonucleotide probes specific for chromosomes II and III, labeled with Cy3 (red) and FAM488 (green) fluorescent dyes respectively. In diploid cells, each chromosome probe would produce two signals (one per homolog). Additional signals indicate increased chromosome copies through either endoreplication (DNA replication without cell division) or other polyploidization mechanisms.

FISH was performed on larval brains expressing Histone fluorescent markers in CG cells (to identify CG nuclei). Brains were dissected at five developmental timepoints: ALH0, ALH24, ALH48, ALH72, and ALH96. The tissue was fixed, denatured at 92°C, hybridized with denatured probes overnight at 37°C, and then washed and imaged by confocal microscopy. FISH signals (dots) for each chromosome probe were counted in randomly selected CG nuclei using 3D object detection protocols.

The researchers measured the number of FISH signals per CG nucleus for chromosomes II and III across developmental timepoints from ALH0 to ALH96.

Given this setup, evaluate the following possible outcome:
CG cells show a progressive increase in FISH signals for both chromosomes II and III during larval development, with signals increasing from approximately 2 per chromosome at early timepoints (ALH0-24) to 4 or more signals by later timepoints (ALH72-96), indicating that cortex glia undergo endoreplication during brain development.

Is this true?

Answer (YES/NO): NO